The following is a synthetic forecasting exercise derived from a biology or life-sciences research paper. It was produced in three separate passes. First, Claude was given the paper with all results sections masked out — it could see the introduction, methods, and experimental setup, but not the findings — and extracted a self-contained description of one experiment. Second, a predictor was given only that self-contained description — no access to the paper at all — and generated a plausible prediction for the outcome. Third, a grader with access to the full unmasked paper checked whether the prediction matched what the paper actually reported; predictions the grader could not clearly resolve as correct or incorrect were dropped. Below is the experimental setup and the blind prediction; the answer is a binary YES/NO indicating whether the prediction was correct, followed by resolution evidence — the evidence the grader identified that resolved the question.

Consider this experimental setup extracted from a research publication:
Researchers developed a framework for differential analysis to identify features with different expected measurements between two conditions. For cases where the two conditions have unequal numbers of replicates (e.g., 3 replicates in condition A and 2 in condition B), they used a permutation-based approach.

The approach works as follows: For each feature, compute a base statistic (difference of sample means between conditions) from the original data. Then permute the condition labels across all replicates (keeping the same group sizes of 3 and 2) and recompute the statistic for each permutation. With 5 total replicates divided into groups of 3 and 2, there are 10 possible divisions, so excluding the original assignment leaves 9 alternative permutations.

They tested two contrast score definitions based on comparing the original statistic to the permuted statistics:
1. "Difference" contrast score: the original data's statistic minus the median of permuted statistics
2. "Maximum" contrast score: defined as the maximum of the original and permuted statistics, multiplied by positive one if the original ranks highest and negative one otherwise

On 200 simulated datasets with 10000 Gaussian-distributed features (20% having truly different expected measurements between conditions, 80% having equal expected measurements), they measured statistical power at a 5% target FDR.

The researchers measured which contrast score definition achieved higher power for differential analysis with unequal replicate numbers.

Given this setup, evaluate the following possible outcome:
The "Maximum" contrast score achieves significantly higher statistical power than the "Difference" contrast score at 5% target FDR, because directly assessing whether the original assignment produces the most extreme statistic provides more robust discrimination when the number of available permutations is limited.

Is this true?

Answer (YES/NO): YES